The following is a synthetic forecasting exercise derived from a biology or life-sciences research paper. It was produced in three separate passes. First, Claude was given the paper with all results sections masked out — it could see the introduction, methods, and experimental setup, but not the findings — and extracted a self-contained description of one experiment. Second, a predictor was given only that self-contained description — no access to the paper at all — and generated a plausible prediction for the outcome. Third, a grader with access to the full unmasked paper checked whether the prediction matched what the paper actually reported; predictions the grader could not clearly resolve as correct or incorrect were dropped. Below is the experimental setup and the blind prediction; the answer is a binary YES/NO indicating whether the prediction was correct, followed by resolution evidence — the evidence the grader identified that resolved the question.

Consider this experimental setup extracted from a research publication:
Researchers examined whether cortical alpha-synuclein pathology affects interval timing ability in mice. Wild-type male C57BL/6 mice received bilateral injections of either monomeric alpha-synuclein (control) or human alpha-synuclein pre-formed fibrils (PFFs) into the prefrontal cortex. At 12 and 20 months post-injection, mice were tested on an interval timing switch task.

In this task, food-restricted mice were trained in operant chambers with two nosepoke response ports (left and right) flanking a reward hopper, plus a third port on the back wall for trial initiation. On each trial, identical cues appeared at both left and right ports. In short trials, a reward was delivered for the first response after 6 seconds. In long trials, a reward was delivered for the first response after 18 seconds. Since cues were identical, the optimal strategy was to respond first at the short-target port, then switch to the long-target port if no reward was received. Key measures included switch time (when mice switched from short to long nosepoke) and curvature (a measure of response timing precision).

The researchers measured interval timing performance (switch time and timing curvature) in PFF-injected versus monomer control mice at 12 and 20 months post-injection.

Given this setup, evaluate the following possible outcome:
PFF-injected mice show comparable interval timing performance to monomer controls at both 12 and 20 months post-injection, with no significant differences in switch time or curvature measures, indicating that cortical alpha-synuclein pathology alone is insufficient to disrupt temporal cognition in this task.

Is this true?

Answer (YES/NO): YES